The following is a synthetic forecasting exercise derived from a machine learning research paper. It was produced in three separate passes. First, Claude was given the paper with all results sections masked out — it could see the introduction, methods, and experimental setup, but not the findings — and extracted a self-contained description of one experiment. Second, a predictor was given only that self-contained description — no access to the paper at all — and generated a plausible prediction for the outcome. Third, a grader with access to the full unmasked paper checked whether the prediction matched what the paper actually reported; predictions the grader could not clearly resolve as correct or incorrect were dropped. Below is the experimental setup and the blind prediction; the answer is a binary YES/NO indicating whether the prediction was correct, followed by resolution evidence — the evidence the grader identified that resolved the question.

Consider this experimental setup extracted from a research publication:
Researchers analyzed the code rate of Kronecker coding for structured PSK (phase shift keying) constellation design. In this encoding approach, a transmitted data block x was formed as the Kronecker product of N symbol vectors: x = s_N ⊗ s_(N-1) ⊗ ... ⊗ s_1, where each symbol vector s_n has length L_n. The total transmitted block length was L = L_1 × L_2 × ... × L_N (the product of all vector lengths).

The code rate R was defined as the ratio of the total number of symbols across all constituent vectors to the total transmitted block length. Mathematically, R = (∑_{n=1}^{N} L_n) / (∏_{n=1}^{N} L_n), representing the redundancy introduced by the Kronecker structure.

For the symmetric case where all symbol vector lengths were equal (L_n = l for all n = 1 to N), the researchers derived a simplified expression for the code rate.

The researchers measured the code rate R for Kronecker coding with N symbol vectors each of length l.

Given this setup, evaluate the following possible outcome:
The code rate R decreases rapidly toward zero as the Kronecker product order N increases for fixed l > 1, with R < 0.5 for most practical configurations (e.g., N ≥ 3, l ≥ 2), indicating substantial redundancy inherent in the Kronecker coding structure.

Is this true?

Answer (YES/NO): NO